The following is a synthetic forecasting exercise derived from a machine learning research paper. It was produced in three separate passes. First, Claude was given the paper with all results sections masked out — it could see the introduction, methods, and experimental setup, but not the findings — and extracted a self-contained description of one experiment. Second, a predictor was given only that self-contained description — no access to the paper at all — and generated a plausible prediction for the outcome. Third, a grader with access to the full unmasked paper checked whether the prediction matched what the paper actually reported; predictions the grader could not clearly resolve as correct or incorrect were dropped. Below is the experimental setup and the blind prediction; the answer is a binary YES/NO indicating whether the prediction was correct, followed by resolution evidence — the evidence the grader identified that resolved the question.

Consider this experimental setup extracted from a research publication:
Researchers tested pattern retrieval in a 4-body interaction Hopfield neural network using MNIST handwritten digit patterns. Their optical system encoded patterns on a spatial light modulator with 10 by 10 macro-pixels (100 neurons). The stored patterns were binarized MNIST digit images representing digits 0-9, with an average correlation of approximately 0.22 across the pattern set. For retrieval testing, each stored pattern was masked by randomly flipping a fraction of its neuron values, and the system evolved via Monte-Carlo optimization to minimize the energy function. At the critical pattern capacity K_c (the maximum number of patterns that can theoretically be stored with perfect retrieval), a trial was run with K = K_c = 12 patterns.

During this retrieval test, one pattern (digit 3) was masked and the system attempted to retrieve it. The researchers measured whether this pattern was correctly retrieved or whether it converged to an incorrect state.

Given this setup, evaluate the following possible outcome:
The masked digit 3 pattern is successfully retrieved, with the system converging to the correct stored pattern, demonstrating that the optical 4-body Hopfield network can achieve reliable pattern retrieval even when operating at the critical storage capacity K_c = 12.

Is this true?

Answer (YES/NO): NO